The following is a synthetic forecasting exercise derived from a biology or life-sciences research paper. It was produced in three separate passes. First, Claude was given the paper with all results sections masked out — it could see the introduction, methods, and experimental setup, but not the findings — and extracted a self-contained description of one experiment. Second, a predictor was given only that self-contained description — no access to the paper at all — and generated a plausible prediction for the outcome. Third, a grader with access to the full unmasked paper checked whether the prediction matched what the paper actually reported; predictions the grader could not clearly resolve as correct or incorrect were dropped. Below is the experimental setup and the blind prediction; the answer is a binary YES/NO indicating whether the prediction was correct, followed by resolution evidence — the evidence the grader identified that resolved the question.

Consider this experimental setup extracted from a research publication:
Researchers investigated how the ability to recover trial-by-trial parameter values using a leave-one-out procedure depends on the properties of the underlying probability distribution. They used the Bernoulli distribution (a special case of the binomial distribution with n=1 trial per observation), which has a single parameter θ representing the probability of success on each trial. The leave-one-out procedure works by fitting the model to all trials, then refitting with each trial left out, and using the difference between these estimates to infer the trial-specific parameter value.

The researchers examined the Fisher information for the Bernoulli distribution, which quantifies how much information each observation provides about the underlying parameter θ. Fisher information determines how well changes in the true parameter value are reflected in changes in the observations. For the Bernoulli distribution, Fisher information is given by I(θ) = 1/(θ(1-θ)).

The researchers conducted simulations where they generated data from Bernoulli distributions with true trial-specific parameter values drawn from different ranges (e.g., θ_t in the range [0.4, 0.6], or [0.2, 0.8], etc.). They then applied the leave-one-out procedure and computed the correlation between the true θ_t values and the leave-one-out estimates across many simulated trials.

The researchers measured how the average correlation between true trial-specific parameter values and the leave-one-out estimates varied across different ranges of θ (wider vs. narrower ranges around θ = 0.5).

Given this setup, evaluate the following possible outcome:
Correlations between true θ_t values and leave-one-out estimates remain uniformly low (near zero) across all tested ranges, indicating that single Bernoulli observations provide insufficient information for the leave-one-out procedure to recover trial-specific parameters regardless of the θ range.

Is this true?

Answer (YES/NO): NO